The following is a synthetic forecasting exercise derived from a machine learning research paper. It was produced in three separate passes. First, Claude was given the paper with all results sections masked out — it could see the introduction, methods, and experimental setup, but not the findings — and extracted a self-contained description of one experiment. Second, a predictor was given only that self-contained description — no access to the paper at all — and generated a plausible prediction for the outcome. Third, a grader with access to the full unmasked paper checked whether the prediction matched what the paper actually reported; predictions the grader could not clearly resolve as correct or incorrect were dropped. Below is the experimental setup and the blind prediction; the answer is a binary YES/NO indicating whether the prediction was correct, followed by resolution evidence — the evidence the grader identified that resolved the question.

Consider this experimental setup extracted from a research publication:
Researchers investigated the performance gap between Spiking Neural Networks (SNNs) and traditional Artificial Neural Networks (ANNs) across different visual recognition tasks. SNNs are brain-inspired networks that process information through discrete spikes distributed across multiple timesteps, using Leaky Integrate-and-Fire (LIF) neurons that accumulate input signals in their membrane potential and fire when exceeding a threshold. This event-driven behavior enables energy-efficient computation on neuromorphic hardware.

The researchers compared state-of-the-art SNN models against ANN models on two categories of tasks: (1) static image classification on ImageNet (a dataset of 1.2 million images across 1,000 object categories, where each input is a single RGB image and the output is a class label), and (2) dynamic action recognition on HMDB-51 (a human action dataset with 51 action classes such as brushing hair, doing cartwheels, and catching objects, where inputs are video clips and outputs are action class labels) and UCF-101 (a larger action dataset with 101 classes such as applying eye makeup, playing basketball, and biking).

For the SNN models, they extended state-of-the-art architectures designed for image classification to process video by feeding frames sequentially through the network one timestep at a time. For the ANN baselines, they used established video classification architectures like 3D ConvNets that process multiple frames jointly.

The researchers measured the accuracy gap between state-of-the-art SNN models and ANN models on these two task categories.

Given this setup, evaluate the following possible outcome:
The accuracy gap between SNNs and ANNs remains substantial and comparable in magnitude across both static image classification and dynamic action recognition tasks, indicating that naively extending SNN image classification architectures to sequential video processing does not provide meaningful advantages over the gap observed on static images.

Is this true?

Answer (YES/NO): NO